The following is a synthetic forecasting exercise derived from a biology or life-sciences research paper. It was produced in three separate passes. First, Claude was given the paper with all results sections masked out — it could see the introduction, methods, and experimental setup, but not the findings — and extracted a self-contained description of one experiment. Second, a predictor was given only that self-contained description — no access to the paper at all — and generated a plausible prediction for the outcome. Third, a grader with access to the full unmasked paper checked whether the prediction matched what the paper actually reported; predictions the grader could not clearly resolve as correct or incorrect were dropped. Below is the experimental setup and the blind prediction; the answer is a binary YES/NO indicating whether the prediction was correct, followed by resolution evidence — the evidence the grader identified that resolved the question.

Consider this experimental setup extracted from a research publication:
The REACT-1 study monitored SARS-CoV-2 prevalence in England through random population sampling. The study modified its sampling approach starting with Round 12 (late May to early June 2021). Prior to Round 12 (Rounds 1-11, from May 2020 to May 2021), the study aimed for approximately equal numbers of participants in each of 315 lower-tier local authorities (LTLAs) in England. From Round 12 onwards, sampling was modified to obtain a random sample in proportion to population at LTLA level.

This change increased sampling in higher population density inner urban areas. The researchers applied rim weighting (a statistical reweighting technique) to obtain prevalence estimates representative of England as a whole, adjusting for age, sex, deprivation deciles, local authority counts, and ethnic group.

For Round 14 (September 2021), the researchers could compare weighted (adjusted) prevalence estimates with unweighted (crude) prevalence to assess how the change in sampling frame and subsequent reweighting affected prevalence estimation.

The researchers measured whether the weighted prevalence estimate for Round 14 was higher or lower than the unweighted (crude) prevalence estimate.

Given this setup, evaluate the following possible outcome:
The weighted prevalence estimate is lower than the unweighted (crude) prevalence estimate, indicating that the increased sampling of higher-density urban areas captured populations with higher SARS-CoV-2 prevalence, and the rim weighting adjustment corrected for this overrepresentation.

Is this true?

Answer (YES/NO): NO